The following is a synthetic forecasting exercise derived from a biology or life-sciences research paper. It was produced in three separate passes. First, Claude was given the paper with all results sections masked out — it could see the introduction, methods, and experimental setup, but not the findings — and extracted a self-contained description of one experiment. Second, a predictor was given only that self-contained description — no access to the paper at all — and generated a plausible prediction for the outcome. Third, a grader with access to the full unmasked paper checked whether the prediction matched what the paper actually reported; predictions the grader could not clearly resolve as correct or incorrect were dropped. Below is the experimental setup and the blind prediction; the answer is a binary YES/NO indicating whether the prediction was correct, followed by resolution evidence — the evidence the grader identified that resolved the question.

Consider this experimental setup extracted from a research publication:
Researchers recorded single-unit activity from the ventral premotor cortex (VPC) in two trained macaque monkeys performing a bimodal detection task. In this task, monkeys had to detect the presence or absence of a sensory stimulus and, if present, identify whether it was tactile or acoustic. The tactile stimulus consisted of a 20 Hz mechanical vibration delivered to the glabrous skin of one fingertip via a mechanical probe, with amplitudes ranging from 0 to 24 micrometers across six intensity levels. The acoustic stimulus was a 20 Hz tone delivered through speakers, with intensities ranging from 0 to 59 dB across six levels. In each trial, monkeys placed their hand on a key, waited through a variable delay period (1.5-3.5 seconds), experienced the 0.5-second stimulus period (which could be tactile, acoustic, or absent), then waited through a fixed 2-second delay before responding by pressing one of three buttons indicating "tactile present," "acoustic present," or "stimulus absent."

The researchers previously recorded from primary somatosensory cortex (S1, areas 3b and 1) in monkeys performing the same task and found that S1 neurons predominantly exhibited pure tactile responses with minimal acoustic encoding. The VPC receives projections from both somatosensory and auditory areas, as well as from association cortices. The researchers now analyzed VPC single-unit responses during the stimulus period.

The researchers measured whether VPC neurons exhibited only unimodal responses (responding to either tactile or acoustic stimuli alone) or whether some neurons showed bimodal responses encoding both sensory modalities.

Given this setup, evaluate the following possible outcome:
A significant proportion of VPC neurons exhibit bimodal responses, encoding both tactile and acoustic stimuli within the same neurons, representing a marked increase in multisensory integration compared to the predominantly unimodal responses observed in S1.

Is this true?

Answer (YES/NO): YES